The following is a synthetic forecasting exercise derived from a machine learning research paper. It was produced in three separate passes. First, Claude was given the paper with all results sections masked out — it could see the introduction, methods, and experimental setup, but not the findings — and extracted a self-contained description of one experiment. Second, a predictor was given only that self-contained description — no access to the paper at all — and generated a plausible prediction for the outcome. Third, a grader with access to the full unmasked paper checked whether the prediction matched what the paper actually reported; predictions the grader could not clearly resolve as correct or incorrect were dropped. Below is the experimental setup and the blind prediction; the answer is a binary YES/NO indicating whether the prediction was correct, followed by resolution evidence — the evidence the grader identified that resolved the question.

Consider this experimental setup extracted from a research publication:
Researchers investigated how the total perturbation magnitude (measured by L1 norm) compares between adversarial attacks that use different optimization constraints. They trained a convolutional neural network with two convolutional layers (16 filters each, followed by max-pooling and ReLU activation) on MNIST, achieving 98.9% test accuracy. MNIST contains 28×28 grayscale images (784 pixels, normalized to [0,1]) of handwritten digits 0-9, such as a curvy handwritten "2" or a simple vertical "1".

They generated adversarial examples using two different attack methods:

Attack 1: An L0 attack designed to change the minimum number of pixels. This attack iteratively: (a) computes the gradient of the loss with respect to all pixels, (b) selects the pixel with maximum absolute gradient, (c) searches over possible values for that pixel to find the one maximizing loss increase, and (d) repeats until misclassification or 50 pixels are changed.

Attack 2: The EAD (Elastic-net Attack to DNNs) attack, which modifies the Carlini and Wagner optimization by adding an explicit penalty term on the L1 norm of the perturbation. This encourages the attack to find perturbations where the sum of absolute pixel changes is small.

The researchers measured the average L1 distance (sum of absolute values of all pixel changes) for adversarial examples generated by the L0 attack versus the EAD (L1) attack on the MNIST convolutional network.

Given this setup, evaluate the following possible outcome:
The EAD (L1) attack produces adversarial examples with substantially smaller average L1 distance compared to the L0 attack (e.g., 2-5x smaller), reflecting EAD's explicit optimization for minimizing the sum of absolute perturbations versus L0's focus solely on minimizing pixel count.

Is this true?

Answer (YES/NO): NO